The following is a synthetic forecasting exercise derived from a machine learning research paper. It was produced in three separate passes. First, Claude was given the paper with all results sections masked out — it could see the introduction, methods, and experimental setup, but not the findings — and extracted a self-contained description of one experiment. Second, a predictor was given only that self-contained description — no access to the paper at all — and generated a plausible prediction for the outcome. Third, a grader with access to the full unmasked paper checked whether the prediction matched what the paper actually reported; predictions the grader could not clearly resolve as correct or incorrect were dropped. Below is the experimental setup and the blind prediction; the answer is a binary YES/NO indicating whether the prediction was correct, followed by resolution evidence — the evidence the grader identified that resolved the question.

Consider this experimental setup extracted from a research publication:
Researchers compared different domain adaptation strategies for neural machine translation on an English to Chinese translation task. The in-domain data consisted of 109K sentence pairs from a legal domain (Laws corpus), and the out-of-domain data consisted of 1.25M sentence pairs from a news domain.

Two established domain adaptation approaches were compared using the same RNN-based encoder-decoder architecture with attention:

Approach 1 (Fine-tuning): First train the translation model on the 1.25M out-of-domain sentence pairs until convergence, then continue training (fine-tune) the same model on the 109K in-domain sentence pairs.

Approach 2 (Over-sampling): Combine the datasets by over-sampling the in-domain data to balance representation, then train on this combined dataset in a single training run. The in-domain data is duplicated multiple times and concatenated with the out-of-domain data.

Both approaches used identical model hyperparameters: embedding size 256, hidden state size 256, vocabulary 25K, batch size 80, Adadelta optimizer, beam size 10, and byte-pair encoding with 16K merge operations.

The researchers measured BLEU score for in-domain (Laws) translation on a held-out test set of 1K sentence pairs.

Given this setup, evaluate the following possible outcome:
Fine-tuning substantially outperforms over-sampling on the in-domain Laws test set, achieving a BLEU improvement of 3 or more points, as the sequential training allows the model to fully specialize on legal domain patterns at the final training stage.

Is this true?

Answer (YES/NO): NO